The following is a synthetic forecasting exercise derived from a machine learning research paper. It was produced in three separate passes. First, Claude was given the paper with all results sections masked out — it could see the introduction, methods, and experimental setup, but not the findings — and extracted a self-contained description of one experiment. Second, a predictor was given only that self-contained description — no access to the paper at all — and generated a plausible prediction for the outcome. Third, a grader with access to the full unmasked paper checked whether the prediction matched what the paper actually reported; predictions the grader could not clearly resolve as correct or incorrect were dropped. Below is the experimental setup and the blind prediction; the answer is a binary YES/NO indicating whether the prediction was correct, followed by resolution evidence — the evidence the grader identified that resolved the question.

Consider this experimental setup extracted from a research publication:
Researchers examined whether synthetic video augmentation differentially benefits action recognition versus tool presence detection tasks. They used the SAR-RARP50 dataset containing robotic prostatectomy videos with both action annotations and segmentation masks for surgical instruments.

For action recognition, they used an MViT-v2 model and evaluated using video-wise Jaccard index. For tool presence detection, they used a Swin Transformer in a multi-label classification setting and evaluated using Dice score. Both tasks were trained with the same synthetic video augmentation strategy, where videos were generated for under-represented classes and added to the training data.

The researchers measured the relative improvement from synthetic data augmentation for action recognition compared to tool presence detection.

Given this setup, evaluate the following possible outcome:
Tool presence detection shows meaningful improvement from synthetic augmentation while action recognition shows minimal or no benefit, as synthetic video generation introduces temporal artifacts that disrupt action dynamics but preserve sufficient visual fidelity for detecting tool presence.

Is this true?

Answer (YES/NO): NO